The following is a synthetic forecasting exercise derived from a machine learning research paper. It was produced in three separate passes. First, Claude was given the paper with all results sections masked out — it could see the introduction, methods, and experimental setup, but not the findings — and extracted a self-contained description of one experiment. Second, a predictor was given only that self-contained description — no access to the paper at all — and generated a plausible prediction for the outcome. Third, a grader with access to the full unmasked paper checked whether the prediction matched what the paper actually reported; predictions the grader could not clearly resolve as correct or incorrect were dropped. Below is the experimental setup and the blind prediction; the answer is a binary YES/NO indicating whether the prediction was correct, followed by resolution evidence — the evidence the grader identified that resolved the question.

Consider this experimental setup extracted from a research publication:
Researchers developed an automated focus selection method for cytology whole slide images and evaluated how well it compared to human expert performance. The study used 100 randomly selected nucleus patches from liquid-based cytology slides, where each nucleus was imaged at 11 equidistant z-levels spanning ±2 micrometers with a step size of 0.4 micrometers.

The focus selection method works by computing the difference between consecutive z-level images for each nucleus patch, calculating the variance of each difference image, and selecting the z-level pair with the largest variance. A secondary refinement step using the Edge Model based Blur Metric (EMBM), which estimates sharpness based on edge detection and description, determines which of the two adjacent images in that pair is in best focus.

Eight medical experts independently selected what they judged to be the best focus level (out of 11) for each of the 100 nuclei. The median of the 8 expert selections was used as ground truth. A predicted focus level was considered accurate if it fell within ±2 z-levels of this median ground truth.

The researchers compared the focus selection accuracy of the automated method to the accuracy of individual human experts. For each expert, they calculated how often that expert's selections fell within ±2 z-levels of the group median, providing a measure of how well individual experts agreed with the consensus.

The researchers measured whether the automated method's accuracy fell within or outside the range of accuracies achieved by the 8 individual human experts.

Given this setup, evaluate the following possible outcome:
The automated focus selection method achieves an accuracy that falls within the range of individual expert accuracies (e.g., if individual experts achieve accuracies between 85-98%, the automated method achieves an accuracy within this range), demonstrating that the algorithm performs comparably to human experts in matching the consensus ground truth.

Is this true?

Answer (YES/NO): YES